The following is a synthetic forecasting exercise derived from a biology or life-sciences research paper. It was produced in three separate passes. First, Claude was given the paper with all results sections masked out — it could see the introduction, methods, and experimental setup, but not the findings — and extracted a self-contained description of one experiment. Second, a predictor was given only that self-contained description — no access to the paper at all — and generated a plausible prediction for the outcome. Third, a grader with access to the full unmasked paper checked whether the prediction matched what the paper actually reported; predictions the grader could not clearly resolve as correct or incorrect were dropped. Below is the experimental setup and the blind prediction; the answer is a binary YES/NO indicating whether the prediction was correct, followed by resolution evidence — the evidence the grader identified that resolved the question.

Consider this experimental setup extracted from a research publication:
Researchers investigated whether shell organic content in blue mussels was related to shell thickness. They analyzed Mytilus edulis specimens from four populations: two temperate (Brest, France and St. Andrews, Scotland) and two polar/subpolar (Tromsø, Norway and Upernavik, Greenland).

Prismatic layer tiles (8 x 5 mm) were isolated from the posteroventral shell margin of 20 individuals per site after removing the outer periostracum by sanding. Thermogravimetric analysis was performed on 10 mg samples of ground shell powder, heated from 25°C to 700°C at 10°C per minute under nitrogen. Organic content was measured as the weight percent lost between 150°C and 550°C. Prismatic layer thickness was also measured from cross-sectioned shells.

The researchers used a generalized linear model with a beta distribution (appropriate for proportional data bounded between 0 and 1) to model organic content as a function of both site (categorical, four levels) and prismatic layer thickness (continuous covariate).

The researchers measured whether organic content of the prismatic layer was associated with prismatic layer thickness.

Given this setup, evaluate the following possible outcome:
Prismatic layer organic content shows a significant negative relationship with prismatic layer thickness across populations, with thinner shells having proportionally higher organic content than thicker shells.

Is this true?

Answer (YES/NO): YES